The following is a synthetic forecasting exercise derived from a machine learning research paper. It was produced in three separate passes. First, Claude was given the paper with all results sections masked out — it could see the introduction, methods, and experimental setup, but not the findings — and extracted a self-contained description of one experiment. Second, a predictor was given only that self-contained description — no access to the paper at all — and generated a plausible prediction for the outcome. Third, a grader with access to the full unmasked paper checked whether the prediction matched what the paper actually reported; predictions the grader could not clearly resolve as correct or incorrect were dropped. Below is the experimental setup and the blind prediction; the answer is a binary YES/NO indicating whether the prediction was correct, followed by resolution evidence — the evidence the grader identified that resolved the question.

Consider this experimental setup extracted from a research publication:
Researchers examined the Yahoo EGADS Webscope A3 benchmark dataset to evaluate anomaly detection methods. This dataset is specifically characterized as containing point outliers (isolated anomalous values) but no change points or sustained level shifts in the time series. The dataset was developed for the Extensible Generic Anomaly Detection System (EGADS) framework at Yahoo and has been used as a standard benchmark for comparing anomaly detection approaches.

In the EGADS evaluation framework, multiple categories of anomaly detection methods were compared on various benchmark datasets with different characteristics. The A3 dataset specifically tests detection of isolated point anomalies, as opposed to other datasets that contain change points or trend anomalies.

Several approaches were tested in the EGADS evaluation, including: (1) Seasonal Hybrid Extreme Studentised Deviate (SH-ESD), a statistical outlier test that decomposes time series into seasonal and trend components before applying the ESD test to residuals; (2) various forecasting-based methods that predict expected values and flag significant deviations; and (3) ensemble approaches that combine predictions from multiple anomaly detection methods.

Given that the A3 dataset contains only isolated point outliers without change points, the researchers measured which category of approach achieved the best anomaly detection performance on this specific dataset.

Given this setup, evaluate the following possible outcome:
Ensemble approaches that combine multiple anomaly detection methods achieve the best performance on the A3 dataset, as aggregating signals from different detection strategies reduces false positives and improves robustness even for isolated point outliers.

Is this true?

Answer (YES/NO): NO